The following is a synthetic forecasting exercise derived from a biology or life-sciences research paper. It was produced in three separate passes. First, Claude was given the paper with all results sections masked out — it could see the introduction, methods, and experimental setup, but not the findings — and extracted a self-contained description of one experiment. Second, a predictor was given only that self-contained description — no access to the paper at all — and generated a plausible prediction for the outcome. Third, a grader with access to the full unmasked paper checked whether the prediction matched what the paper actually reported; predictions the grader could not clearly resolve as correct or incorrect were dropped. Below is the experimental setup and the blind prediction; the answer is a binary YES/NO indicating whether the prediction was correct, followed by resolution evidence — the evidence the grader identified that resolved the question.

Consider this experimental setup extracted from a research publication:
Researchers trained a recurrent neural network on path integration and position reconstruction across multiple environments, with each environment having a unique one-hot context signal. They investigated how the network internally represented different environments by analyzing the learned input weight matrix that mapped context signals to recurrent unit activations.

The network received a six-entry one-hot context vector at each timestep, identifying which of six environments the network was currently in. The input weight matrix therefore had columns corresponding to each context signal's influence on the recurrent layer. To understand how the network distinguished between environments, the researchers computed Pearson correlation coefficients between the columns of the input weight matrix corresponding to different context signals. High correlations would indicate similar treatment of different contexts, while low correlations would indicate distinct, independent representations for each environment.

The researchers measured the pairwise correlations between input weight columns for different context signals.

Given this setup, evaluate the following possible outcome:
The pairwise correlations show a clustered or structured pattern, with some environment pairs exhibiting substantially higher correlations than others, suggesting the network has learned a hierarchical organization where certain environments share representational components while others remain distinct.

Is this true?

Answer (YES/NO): NO